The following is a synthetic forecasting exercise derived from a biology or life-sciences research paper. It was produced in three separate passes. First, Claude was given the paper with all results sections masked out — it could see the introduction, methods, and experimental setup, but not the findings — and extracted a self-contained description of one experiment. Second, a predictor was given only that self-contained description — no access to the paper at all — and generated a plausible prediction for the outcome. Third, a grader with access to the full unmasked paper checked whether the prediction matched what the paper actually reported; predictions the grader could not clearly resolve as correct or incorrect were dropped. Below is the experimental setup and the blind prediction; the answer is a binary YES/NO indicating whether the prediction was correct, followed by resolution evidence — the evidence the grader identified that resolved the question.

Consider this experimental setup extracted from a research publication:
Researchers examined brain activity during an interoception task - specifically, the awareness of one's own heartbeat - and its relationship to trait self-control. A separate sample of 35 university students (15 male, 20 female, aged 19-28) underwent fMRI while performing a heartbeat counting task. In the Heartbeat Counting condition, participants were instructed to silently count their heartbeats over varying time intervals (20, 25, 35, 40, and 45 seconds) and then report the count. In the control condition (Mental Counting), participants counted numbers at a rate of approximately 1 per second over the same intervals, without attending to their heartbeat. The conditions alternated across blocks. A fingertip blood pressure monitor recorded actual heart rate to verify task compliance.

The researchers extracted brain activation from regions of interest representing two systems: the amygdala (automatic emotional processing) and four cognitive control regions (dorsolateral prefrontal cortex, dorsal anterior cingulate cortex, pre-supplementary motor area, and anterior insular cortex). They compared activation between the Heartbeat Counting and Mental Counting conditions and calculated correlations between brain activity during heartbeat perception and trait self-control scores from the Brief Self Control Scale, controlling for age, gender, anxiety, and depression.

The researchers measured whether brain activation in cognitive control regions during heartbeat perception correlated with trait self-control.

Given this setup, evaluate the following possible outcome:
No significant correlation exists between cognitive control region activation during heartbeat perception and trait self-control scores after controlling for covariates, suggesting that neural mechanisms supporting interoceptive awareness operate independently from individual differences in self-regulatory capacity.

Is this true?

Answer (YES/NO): NO